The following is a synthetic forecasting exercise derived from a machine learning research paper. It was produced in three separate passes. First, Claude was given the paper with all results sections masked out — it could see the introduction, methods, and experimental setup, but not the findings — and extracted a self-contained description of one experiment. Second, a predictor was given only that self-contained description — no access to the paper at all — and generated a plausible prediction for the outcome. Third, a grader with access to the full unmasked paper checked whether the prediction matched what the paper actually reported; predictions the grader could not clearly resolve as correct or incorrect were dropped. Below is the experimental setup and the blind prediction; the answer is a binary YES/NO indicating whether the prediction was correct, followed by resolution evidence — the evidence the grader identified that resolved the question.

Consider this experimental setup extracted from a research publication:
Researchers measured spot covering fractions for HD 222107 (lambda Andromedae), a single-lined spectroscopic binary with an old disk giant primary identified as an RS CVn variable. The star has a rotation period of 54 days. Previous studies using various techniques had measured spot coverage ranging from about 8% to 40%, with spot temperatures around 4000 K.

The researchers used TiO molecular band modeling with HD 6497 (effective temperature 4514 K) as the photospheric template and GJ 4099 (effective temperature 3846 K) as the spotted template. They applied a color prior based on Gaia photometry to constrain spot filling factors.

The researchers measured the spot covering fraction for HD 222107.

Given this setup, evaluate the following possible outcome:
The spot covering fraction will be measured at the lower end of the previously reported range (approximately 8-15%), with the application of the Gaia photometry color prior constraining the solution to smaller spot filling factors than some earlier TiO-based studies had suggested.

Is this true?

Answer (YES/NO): NO